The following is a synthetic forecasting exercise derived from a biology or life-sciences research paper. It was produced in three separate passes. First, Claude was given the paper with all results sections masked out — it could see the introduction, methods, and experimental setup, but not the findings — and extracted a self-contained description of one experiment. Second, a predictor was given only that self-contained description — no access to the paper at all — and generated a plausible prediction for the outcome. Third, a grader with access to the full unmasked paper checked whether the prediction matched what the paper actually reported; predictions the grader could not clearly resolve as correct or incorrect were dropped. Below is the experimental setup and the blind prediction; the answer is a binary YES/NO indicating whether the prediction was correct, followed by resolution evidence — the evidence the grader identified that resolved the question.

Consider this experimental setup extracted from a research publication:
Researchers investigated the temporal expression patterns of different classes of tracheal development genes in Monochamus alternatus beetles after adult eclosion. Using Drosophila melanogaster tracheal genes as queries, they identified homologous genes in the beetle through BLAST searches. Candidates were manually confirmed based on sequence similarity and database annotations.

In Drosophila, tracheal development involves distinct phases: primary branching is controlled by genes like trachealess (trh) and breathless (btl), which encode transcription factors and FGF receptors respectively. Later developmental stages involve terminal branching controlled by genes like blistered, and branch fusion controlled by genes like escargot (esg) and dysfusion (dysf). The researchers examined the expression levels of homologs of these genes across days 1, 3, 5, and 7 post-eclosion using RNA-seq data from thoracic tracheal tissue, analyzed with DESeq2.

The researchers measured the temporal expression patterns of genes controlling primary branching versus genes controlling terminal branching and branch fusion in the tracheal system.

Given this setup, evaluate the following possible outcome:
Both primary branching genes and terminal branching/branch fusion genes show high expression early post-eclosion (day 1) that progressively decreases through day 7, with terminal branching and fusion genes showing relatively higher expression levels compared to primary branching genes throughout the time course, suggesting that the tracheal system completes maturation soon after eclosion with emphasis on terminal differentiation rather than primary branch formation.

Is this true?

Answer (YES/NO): NO